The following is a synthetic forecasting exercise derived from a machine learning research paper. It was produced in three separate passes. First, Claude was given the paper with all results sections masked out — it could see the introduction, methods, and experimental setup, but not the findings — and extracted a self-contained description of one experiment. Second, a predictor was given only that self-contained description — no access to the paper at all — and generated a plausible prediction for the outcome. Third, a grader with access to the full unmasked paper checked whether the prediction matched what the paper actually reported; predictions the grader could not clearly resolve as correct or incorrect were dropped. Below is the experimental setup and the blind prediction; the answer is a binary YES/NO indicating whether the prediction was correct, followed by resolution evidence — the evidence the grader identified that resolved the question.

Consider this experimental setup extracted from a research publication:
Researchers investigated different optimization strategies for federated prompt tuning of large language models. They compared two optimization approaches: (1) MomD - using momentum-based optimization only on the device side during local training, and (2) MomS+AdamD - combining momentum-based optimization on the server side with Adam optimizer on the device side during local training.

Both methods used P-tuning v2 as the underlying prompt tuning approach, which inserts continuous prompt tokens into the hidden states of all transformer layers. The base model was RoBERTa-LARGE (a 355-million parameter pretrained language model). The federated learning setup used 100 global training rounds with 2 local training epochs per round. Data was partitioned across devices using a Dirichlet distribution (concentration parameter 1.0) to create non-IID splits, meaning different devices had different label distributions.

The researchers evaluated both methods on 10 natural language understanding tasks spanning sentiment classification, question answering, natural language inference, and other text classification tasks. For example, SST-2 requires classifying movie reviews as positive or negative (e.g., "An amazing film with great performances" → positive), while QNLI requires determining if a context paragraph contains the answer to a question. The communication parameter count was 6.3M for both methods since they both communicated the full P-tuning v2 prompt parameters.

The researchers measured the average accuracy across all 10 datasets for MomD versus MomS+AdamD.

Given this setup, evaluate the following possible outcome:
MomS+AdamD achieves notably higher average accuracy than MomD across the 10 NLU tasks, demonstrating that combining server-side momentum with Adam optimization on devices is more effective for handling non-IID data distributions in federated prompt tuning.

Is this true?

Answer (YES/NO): YES